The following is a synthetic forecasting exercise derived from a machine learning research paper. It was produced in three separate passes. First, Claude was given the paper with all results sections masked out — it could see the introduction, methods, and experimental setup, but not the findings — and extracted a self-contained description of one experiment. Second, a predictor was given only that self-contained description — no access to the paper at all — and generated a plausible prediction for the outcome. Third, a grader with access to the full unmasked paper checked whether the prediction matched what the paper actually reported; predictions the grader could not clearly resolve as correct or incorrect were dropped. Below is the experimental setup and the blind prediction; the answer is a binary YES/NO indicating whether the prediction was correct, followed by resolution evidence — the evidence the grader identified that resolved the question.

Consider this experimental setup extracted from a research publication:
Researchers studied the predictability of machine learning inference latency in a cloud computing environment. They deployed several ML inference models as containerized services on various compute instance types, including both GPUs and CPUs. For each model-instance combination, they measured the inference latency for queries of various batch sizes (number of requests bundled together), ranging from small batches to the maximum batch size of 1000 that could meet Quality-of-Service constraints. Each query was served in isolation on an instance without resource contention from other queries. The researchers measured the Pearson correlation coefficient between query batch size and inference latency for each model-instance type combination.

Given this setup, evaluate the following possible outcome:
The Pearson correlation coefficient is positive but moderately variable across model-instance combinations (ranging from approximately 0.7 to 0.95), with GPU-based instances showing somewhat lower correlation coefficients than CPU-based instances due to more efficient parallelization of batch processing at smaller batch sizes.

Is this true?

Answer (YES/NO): NO